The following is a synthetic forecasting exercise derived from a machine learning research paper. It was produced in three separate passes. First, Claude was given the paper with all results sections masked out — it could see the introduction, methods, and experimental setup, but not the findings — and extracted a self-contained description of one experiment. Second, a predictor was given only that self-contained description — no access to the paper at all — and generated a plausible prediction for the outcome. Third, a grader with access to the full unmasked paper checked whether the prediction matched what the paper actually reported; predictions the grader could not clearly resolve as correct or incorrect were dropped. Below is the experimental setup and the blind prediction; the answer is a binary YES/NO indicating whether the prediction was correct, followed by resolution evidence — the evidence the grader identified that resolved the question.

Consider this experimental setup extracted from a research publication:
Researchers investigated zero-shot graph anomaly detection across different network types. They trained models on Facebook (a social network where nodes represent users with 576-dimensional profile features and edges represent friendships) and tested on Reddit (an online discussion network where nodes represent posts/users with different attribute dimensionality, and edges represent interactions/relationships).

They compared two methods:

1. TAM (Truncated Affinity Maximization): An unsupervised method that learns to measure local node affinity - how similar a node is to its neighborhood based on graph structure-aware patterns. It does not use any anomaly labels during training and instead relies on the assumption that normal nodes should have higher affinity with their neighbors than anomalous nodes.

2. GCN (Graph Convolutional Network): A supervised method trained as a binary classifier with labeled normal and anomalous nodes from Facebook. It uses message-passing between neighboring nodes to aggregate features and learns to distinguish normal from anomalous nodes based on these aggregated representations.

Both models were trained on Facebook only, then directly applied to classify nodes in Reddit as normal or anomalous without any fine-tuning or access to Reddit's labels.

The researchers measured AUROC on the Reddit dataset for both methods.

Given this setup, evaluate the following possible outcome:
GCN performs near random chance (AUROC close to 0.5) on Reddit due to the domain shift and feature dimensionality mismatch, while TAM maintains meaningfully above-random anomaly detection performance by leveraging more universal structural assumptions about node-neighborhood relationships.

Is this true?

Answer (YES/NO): NO